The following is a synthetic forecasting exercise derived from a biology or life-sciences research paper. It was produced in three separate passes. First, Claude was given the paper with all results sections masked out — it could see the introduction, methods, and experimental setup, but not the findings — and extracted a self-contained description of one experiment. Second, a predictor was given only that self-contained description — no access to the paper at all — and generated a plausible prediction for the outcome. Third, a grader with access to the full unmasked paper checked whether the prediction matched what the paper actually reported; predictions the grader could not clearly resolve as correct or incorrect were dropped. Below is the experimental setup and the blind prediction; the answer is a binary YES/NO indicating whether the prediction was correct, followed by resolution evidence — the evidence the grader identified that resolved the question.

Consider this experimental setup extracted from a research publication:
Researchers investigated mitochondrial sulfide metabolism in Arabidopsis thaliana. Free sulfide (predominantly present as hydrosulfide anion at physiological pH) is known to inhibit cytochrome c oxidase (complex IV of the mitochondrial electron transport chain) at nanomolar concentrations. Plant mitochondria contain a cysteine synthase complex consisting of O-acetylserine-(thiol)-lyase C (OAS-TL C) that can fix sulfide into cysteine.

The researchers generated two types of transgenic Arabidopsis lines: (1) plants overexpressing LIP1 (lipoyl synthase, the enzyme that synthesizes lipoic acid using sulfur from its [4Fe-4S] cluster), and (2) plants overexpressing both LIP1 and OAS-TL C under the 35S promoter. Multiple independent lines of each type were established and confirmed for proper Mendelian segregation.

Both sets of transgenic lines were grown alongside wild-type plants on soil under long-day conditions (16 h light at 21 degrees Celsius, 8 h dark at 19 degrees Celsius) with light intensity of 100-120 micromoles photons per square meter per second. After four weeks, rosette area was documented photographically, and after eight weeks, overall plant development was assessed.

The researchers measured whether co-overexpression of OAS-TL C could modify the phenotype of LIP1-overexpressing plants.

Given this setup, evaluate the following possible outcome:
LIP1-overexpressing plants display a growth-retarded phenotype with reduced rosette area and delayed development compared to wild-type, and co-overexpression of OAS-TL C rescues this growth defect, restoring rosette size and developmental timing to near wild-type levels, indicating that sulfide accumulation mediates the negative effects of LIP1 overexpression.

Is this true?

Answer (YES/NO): NO